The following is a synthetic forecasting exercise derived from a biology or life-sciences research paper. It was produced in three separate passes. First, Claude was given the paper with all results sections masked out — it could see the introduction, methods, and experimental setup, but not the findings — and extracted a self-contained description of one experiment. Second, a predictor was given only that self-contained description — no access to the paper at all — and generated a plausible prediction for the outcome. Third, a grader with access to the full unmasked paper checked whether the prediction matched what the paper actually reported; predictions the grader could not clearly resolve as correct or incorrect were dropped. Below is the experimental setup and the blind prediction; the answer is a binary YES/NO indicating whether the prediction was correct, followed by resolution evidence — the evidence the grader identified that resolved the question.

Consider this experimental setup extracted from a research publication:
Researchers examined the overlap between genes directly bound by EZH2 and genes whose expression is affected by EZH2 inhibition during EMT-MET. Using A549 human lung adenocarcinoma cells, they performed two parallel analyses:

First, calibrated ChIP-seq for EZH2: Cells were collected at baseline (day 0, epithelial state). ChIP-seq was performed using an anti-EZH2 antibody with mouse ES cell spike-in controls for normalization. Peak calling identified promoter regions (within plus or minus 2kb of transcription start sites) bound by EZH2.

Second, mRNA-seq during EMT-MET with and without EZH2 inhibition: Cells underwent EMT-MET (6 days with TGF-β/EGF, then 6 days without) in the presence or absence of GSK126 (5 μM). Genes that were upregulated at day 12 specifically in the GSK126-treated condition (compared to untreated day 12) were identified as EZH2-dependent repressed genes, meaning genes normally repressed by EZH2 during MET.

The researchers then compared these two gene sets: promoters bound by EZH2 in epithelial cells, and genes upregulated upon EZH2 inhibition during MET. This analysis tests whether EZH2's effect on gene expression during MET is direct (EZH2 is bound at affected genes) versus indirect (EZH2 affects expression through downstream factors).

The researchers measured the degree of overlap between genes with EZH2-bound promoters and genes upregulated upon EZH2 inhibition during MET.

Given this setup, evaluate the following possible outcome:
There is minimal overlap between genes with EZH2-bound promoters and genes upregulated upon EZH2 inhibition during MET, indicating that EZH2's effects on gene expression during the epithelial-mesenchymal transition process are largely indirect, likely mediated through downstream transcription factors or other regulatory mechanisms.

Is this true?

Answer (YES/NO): NO